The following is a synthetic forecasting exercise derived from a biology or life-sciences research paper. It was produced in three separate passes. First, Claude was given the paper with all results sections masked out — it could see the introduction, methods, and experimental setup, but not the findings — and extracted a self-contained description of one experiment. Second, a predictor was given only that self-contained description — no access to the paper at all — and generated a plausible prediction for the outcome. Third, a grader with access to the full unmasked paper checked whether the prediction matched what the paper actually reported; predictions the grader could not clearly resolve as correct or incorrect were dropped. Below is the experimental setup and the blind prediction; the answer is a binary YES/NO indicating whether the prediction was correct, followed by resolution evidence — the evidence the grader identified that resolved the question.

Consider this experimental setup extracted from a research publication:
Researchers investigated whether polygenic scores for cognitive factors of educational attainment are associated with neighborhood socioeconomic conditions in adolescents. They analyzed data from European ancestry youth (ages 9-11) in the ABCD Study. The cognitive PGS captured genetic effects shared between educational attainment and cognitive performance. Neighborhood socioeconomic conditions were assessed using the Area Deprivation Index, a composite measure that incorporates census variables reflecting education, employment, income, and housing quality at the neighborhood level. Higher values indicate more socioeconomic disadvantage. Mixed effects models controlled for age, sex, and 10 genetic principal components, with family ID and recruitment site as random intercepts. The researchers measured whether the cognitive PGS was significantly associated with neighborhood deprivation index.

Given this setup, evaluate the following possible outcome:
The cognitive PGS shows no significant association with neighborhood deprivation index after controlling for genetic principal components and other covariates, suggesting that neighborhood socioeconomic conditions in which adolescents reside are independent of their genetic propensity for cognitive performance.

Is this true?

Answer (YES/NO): NO